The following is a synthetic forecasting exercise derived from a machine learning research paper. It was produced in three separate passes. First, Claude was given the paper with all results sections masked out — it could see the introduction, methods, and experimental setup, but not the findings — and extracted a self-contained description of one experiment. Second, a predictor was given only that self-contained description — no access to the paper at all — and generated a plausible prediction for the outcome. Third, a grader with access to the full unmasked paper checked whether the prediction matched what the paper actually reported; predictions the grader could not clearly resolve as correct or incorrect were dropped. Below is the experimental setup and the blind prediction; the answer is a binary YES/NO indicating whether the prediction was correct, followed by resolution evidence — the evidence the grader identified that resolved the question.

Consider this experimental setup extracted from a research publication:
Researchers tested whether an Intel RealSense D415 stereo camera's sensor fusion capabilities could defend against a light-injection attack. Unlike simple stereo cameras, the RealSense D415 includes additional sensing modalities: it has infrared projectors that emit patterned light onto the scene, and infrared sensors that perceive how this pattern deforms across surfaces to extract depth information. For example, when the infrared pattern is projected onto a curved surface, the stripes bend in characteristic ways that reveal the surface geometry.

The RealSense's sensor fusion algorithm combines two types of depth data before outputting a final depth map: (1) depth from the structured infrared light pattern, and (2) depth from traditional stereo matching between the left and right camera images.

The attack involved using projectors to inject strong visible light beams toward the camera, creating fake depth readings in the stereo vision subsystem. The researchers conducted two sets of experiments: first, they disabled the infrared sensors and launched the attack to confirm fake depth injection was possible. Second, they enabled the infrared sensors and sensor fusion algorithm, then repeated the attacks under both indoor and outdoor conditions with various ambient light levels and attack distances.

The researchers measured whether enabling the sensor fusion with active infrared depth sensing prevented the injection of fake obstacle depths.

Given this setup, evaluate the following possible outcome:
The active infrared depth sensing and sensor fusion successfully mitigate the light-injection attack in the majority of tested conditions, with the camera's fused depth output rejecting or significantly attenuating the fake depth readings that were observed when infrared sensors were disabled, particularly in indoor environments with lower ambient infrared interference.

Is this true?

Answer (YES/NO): NO